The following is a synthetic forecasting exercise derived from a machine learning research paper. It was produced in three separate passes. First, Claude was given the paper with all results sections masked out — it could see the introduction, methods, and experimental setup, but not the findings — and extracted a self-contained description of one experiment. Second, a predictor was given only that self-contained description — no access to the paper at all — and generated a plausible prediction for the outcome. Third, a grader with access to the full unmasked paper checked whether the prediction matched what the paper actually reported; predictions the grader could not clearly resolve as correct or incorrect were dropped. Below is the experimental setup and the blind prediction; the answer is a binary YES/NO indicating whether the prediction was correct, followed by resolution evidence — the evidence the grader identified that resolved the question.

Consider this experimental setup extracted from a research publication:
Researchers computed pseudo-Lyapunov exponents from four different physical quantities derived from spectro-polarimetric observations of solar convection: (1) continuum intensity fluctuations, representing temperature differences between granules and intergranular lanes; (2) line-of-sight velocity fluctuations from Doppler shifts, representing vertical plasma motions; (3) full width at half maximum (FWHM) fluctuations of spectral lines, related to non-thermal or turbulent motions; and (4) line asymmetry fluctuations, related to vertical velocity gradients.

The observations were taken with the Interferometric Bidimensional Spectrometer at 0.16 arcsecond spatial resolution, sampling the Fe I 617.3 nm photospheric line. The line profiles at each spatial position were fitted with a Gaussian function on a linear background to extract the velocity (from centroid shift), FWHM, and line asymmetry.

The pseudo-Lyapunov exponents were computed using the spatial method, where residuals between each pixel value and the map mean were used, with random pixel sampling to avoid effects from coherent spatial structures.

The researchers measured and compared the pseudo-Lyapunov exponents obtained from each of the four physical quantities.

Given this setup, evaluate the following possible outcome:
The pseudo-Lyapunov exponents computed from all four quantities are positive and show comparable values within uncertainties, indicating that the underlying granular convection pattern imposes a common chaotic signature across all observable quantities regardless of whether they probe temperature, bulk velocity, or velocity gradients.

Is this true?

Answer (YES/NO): NO